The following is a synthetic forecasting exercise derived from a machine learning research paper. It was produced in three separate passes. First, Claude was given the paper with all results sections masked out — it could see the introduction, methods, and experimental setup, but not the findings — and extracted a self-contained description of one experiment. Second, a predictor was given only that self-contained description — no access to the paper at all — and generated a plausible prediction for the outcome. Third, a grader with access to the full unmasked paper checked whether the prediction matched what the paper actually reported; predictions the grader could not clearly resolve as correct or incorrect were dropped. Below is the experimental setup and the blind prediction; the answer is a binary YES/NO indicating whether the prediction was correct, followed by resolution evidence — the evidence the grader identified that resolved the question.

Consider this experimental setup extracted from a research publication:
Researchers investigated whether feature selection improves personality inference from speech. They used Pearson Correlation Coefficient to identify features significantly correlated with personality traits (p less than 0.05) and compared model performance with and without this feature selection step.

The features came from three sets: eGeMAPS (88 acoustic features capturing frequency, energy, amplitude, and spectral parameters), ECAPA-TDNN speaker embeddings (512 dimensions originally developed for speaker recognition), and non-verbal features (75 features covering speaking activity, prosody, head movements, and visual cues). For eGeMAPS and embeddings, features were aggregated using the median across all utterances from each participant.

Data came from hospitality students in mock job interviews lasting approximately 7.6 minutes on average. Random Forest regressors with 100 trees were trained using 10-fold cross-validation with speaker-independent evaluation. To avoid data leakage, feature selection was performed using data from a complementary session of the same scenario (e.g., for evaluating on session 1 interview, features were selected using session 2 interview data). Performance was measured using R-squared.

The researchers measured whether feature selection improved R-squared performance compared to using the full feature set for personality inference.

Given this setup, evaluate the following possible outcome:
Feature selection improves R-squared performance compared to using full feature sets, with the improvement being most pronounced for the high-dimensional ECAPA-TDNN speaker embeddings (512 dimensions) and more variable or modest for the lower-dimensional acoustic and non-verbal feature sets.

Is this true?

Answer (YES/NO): NO